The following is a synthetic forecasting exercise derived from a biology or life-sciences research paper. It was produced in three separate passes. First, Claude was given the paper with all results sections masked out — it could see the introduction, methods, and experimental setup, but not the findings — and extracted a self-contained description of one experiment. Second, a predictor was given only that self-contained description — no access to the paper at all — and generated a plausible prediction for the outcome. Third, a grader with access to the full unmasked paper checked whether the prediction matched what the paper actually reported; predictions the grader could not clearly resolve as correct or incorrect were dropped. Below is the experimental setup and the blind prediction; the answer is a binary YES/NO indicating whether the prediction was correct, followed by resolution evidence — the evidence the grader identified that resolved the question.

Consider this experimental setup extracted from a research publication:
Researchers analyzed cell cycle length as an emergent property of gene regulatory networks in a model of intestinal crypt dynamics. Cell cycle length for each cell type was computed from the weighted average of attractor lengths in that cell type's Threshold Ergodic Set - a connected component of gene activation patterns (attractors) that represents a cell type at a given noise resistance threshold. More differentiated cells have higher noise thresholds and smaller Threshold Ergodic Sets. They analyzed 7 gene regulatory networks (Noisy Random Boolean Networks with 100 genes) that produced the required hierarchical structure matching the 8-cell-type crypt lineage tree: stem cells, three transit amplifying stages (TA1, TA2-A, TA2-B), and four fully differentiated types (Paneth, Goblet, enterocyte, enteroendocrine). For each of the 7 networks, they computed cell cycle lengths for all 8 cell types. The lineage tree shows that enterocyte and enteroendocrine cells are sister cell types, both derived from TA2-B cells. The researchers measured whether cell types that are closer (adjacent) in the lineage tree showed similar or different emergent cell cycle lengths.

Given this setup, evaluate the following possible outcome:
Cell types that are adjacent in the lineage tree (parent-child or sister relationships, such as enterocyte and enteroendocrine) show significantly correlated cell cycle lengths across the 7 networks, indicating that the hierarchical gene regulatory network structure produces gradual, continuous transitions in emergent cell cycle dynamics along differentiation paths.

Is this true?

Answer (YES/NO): YES